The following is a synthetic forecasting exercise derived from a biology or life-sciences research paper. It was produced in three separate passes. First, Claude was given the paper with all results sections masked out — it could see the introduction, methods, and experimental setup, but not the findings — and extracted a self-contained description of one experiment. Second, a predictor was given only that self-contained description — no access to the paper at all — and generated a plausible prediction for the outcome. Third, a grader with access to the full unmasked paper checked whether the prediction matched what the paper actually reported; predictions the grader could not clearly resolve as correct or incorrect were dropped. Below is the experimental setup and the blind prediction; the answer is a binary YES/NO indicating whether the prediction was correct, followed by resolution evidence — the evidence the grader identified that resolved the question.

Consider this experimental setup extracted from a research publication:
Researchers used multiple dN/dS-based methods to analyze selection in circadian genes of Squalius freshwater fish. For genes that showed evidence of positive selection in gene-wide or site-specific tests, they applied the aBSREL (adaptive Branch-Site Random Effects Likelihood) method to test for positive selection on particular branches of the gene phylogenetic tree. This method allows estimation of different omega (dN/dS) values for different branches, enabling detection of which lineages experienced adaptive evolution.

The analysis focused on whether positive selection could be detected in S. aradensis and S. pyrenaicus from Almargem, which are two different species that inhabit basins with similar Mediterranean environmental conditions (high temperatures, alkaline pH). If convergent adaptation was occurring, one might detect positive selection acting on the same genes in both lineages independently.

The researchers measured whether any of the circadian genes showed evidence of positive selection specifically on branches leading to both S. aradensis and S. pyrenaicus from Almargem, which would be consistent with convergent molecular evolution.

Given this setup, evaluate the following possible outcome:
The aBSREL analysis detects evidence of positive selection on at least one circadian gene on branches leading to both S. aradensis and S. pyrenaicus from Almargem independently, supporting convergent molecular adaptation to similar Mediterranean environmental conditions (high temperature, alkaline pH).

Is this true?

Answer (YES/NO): YES